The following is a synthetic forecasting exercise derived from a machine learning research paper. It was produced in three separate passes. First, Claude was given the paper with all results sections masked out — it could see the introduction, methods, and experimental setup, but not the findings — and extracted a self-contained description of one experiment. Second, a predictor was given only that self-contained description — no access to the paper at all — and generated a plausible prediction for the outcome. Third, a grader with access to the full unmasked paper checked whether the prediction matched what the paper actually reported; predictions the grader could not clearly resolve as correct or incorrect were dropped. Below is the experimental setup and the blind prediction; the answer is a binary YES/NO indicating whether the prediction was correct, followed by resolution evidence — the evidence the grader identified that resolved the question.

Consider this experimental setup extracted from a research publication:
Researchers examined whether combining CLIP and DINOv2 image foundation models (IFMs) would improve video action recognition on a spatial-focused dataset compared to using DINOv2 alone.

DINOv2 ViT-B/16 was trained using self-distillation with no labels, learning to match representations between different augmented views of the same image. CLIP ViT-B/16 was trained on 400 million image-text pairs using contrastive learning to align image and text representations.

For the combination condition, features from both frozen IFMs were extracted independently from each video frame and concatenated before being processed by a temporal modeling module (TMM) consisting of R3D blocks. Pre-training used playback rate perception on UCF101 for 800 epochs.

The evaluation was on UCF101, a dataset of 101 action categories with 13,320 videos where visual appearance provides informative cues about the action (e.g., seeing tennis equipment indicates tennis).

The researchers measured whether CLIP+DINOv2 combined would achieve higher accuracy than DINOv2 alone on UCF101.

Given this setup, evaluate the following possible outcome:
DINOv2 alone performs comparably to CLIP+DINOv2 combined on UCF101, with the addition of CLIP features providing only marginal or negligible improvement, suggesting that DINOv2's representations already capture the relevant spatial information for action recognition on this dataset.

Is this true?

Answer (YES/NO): NO